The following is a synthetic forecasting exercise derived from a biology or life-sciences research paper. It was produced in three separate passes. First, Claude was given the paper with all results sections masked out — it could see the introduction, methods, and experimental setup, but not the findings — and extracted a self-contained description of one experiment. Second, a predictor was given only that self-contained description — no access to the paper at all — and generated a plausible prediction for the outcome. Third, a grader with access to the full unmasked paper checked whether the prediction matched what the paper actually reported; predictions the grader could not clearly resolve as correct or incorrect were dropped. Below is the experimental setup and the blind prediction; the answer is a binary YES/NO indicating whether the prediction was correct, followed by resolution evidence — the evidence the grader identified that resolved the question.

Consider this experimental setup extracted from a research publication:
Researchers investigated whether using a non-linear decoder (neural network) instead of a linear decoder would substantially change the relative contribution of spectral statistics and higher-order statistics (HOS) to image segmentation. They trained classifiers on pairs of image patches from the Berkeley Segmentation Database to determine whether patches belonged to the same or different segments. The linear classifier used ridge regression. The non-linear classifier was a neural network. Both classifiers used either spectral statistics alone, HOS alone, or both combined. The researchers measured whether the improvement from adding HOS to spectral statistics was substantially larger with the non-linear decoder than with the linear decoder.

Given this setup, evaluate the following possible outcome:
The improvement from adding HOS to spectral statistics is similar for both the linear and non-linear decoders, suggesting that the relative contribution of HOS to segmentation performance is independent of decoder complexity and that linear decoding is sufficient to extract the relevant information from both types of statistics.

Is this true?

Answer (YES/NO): YES